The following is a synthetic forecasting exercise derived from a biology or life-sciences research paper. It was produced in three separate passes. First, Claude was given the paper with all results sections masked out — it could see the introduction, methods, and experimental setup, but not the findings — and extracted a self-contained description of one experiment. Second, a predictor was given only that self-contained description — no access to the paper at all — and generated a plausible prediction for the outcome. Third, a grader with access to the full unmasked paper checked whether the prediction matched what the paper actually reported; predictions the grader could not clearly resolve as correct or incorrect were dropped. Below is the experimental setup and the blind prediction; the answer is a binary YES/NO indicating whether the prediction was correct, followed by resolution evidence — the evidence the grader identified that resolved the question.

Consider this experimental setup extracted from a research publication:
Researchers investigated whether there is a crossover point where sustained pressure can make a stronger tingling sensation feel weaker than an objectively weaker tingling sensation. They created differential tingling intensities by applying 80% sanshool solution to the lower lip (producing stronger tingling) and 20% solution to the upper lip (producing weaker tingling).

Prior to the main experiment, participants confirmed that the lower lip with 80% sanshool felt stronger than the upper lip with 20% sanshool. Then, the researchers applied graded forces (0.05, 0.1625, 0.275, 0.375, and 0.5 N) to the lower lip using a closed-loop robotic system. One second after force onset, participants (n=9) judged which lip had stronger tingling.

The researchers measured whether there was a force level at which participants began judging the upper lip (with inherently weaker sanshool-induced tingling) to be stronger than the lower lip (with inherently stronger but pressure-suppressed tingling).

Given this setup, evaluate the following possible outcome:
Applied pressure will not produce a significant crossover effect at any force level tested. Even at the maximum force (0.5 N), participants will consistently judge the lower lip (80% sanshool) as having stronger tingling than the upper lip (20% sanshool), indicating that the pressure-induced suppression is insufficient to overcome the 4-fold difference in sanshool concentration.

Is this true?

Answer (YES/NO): NO